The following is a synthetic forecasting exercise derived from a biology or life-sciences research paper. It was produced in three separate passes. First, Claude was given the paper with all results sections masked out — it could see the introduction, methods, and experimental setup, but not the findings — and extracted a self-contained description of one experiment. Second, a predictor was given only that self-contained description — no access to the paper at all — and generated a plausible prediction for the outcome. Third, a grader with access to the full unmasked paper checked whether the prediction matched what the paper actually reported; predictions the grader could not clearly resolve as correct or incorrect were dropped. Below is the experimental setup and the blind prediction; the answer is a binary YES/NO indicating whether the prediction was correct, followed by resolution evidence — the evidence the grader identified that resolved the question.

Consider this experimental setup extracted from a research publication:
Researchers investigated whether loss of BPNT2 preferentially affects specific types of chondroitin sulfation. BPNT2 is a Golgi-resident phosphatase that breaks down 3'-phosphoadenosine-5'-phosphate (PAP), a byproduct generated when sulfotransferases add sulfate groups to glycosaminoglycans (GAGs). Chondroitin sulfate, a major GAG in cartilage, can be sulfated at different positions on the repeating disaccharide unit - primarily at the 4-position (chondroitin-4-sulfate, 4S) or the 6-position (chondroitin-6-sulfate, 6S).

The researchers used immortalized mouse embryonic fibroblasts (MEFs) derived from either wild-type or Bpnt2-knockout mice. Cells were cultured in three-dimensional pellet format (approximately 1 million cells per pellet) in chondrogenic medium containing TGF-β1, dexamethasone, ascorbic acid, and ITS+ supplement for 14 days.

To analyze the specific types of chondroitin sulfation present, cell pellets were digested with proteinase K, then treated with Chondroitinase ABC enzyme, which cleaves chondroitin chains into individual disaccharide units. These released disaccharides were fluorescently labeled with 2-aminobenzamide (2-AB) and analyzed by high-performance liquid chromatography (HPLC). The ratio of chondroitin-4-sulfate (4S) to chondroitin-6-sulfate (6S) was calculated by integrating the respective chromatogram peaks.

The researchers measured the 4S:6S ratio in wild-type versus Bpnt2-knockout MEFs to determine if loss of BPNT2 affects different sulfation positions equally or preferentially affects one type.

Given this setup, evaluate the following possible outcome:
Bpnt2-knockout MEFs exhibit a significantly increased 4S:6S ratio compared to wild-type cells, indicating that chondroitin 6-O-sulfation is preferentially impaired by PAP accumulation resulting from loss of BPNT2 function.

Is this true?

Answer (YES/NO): NO